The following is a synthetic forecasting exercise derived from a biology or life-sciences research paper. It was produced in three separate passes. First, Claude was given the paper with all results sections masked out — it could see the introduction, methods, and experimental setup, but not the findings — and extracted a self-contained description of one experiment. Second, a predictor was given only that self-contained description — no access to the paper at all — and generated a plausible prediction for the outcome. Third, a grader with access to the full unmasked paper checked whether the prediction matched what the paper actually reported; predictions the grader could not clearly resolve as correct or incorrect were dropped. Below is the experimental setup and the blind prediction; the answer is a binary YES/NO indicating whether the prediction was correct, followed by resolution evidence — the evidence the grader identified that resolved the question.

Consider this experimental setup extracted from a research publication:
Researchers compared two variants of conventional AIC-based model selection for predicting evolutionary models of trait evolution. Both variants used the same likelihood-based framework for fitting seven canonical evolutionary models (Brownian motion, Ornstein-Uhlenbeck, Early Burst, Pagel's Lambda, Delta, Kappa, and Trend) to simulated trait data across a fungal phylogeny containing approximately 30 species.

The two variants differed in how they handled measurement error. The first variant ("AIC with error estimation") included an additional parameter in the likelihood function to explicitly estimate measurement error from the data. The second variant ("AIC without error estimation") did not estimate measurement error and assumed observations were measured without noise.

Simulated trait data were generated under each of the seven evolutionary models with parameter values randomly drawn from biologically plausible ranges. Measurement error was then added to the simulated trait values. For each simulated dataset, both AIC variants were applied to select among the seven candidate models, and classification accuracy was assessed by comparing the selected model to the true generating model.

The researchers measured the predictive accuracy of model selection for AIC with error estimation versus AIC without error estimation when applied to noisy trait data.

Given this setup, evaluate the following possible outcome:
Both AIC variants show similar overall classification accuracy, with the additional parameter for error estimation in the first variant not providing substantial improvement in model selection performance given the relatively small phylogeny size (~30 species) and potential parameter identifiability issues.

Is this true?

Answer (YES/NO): NO